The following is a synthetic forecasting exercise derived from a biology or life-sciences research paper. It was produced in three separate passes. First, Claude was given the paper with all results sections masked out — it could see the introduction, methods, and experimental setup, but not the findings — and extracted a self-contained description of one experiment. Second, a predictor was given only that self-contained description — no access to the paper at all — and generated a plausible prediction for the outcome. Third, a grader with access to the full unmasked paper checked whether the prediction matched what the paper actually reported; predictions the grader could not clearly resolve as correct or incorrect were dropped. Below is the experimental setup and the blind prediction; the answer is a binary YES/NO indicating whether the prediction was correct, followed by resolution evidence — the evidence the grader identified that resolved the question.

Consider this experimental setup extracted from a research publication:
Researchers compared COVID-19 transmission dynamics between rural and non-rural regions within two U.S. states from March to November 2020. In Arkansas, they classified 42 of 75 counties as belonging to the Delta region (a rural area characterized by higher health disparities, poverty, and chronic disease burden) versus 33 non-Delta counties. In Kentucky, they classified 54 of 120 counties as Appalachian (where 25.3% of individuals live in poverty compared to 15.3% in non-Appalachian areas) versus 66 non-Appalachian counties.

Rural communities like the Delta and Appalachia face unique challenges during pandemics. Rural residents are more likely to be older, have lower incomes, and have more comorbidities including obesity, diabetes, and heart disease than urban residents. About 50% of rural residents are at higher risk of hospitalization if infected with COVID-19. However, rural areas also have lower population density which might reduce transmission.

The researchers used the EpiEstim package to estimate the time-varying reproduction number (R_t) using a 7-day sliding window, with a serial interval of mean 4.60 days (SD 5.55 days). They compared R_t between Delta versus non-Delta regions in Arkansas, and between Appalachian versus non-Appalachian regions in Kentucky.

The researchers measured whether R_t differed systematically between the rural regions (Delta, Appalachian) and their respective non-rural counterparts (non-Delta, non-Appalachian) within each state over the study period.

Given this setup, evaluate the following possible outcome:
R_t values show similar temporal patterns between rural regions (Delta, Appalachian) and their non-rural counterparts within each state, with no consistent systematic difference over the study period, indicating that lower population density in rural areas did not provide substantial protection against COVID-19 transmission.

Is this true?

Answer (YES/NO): YES